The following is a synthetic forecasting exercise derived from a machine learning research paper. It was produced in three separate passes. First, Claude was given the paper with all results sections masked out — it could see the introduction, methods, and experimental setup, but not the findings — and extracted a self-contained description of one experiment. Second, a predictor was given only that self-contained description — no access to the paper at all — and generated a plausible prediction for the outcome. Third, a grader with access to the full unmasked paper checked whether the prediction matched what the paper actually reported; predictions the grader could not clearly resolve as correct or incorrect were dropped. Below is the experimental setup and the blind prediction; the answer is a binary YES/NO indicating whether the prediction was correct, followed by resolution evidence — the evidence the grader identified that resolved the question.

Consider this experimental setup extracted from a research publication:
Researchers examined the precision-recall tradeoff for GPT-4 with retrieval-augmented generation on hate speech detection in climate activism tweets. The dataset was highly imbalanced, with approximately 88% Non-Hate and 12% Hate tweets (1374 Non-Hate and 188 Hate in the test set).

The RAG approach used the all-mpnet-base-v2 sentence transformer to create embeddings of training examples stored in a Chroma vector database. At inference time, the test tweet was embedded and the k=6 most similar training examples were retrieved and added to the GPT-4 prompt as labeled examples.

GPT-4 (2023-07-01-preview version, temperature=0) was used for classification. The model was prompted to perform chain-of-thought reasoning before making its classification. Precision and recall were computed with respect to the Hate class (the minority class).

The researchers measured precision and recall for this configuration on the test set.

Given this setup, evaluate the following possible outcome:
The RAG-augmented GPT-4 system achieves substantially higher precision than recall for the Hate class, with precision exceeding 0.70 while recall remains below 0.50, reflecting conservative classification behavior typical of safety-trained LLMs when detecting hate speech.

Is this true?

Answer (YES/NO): NO